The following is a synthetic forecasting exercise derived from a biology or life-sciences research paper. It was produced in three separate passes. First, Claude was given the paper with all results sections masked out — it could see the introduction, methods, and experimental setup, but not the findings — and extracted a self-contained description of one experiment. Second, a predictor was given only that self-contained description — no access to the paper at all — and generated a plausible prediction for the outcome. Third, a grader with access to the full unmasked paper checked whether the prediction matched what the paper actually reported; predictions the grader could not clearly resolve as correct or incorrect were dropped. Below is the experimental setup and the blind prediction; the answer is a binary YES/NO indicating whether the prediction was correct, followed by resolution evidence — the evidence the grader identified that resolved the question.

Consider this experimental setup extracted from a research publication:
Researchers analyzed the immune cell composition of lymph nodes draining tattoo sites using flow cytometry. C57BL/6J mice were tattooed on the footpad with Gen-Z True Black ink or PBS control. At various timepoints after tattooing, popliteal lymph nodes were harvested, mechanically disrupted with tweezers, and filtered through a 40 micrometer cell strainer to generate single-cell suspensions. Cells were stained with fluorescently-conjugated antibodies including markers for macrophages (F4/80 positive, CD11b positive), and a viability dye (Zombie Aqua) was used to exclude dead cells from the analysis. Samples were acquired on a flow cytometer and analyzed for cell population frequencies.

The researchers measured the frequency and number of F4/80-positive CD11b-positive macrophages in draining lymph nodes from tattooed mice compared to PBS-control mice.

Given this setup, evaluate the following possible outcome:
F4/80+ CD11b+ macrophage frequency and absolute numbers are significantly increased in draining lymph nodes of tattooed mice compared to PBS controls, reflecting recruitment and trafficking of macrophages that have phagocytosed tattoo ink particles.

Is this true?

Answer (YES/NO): NO